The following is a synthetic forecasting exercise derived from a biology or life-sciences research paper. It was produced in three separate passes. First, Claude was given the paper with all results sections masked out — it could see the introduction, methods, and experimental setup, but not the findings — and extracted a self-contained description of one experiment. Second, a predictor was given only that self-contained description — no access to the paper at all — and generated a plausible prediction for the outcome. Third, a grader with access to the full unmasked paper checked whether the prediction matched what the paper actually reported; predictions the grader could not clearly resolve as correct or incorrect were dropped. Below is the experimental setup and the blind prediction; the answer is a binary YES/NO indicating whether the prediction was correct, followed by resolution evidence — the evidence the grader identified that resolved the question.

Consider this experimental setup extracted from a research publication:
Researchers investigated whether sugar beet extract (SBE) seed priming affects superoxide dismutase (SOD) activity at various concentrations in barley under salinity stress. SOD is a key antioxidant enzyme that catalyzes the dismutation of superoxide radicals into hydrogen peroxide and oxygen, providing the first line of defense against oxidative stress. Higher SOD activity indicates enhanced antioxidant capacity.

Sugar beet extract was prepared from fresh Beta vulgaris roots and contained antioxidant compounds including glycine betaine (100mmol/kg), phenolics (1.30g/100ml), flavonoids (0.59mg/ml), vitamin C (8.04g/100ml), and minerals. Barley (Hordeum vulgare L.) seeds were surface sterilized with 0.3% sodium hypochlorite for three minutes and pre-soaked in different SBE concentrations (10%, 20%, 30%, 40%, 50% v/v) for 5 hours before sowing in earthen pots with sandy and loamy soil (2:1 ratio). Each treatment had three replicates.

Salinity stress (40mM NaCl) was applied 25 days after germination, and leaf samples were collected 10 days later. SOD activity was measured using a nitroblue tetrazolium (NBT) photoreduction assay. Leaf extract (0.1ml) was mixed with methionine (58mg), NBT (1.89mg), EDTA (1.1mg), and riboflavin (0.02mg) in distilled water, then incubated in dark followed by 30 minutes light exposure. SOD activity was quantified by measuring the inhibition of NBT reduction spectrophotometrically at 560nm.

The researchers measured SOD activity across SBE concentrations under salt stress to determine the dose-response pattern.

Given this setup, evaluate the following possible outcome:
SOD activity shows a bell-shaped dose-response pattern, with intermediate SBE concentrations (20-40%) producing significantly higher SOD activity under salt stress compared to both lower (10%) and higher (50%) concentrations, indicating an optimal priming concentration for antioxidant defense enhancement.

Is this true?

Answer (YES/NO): NO